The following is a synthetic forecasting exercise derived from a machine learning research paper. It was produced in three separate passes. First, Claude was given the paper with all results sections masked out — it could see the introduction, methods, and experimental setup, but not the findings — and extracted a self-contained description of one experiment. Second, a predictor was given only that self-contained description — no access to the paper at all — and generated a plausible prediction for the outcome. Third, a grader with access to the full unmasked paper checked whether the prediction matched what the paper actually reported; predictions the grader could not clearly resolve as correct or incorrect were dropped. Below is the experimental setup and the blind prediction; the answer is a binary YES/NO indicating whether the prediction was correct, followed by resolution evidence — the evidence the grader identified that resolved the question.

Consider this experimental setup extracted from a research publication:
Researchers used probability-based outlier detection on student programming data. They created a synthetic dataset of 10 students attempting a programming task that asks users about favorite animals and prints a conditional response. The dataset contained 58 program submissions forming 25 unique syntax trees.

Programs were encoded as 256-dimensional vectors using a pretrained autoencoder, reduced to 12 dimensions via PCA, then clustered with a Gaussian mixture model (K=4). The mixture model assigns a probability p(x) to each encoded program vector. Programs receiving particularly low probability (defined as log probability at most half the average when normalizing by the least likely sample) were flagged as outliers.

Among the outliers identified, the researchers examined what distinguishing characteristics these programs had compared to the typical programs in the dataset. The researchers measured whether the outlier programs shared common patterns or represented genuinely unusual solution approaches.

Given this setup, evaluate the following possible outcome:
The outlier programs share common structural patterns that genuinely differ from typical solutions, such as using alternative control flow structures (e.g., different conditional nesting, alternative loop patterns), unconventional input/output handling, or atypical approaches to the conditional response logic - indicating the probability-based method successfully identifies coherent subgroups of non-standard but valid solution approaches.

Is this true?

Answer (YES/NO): NO